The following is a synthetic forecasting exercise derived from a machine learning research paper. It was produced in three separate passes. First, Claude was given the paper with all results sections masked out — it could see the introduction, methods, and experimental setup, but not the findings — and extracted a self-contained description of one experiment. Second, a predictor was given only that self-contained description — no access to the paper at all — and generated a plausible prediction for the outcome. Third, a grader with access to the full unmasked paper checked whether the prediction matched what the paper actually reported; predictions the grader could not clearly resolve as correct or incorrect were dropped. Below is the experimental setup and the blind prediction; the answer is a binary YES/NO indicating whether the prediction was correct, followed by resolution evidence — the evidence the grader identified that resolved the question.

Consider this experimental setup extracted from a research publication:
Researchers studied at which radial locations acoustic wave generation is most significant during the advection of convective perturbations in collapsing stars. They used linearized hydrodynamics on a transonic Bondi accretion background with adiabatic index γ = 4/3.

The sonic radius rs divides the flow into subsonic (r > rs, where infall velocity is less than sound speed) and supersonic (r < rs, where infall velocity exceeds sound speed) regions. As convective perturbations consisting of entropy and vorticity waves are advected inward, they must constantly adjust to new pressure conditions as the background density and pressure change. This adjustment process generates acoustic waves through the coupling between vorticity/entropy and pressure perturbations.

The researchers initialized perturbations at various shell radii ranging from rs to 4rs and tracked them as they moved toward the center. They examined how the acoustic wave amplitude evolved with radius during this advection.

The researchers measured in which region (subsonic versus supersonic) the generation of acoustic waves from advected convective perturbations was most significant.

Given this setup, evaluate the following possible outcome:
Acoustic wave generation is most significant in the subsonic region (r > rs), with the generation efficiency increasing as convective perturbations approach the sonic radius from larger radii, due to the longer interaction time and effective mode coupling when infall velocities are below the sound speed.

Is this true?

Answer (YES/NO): NO